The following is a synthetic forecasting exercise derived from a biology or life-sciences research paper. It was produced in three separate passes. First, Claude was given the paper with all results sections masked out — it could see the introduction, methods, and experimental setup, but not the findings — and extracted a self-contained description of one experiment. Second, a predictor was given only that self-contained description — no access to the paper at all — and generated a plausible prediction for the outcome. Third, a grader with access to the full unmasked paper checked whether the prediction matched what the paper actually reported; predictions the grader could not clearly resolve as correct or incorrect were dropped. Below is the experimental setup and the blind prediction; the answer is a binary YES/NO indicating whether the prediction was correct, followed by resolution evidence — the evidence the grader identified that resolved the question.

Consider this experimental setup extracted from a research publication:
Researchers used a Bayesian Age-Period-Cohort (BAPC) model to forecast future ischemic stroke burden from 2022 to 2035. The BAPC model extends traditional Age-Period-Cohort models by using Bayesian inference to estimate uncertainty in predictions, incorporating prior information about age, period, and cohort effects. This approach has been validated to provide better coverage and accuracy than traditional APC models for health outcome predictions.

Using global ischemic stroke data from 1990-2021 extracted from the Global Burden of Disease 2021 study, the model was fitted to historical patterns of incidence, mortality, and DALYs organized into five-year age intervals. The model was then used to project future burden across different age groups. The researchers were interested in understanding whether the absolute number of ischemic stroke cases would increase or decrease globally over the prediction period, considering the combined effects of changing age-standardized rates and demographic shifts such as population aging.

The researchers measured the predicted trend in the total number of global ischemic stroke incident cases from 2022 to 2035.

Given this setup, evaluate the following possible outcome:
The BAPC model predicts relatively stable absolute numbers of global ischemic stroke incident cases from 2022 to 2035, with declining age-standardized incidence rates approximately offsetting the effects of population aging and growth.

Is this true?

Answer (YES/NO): NO